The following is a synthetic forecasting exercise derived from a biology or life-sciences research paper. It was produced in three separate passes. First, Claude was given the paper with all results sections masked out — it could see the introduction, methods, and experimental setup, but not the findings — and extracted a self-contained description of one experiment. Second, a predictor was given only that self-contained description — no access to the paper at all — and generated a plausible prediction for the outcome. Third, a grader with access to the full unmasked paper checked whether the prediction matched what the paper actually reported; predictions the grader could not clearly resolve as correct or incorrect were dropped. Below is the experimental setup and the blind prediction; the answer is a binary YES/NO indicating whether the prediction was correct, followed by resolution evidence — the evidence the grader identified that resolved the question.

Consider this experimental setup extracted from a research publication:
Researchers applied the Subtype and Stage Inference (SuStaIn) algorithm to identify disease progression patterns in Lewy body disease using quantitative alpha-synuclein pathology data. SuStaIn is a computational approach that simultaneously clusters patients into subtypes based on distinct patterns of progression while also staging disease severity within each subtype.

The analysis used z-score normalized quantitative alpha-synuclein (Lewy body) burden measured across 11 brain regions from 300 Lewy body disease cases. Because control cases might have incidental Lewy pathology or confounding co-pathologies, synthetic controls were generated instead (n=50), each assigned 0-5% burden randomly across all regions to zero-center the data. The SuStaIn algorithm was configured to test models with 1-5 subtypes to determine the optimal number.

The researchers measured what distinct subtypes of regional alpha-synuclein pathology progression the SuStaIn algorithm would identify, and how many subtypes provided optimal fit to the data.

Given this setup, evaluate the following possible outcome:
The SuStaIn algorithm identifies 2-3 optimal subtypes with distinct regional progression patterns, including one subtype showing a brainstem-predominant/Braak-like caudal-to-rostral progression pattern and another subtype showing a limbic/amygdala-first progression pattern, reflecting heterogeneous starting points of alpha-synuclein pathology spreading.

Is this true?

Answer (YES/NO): NO